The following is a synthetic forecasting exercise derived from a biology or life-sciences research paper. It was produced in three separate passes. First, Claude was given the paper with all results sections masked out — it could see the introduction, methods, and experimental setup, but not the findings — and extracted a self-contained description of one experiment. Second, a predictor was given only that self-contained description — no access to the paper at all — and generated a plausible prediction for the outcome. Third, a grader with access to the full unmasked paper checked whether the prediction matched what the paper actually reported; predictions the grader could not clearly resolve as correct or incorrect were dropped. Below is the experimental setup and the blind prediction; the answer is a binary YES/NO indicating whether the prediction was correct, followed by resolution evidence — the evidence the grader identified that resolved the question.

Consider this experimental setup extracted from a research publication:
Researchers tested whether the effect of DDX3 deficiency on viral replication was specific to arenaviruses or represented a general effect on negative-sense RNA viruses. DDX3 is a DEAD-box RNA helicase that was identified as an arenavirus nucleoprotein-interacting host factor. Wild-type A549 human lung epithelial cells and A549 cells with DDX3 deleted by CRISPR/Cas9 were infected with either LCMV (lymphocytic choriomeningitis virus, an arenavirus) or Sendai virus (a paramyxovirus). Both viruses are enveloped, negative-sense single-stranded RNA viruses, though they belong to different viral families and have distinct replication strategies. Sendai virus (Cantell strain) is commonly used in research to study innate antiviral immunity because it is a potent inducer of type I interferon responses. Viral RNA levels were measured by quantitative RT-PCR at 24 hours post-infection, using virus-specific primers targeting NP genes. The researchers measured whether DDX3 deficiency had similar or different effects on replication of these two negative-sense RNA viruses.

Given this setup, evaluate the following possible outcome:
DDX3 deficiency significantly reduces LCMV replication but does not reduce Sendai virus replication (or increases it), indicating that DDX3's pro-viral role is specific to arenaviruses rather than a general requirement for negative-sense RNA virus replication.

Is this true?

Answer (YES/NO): YES